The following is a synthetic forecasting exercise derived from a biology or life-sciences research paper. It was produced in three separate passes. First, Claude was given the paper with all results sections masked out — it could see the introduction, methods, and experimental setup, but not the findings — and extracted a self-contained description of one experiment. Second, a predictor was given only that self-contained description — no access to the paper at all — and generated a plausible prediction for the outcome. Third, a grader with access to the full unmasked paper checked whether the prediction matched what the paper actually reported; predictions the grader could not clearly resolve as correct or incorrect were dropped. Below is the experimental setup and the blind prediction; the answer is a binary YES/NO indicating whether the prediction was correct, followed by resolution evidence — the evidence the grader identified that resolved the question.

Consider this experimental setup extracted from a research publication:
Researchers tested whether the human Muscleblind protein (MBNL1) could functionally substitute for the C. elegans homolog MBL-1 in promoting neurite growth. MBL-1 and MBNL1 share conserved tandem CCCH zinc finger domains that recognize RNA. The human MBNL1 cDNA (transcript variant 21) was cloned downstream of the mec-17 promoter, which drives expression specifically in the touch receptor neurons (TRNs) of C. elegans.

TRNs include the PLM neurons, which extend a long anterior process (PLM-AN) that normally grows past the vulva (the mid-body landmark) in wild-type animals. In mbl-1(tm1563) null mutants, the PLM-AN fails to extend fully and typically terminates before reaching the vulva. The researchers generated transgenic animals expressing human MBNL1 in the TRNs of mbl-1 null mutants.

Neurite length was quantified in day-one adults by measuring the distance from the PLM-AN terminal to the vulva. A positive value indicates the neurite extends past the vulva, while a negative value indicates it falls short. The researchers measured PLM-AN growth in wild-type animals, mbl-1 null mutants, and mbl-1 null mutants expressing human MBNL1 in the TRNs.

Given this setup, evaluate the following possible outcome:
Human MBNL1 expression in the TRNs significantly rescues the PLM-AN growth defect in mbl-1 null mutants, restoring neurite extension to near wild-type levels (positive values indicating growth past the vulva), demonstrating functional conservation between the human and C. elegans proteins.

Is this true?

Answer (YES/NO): NO